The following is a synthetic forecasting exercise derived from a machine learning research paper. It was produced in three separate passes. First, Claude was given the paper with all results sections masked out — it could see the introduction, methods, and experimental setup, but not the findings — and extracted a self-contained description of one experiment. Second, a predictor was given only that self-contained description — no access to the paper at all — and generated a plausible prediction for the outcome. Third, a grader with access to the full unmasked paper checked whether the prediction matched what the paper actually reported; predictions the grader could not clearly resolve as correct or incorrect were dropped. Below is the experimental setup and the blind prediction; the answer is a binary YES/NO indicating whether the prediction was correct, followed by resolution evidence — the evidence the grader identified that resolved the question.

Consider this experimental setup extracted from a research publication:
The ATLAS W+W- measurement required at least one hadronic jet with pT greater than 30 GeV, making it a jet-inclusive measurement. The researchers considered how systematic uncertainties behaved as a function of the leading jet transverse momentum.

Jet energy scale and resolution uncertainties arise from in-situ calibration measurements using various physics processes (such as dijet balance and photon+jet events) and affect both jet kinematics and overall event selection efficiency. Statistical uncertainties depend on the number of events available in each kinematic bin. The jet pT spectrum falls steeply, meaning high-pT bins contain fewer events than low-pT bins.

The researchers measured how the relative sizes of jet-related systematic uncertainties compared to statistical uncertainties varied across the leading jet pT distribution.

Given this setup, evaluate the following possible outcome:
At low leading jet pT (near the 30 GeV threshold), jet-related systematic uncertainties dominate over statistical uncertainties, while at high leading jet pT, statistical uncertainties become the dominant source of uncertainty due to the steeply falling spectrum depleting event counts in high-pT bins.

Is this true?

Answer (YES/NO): YES